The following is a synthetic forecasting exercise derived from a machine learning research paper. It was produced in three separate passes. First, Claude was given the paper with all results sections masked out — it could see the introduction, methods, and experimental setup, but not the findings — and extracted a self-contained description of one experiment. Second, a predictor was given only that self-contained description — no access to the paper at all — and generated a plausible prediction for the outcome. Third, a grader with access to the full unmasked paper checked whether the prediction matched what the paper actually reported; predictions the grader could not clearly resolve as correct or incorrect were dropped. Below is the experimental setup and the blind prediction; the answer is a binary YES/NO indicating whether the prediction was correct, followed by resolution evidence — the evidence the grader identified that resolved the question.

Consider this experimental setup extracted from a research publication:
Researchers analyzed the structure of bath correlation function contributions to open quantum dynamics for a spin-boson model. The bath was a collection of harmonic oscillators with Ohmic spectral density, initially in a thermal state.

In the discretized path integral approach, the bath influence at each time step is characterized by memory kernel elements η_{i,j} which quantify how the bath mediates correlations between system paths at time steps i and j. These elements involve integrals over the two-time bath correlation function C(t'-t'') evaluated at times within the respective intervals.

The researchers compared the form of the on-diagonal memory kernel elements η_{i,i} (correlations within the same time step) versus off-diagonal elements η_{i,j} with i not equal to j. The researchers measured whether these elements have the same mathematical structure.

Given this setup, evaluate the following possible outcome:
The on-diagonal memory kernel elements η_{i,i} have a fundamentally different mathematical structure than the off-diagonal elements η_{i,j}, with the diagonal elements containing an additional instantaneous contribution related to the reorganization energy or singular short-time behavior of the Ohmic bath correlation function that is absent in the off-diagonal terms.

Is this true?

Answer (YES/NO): NO